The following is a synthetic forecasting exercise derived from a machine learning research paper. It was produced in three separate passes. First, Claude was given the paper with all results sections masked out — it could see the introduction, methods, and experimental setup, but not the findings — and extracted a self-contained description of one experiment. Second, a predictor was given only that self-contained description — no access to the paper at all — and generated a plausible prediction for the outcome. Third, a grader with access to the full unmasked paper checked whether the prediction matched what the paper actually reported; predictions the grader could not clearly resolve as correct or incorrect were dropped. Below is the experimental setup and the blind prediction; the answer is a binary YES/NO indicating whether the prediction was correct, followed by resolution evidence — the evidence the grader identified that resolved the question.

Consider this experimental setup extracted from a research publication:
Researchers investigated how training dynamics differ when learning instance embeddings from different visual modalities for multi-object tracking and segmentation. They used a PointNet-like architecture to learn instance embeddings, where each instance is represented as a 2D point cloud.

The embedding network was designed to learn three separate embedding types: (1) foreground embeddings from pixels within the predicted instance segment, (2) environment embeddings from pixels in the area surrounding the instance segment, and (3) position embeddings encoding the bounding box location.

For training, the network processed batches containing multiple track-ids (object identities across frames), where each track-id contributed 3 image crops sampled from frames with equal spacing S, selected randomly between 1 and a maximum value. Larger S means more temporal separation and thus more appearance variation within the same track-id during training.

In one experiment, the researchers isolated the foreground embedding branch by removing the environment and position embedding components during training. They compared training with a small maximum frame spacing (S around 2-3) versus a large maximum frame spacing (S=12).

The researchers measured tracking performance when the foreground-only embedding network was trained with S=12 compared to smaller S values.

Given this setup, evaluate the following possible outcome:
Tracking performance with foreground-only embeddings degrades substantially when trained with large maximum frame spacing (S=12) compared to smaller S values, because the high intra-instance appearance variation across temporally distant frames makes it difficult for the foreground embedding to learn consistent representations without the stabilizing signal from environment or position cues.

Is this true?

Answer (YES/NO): NO